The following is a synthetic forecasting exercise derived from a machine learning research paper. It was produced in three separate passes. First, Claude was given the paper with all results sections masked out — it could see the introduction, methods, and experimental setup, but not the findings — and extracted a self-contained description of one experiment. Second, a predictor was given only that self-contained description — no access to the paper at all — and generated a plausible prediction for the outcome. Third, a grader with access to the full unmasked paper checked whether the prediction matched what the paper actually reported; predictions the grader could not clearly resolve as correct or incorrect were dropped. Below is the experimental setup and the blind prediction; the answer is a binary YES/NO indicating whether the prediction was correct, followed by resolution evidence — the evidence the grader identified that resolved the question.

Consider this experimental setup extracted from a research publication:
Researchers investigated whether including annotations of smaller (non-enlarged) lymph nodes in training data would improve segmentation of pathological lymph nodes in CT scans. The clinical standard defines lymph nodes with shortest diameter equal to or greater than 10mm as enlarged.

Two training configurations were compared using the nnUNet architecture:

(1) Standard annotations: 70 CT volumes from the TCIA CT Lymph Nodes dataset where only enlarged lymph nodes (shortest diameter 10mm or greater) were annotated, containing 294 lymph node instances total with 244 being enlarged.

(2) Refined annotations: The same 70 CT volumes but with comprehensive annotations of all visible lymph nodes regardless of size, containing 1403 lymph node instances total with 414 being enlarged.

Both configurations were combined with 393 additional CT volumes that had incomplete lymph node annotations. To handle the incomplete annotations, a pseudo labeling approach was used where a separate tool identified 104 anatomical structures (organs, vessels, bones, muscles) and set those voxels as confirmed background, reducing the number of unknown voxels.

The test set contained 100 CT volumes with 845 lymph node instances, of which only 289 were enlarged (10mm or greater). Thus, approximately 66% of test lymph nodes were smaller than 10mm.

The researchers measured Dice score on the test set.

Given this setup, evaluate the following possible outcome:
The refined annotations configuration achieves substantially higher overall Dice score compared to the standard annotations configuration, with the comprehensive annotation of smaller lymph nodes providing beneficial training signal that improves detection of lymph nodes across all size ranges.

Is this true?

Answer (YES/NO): YES